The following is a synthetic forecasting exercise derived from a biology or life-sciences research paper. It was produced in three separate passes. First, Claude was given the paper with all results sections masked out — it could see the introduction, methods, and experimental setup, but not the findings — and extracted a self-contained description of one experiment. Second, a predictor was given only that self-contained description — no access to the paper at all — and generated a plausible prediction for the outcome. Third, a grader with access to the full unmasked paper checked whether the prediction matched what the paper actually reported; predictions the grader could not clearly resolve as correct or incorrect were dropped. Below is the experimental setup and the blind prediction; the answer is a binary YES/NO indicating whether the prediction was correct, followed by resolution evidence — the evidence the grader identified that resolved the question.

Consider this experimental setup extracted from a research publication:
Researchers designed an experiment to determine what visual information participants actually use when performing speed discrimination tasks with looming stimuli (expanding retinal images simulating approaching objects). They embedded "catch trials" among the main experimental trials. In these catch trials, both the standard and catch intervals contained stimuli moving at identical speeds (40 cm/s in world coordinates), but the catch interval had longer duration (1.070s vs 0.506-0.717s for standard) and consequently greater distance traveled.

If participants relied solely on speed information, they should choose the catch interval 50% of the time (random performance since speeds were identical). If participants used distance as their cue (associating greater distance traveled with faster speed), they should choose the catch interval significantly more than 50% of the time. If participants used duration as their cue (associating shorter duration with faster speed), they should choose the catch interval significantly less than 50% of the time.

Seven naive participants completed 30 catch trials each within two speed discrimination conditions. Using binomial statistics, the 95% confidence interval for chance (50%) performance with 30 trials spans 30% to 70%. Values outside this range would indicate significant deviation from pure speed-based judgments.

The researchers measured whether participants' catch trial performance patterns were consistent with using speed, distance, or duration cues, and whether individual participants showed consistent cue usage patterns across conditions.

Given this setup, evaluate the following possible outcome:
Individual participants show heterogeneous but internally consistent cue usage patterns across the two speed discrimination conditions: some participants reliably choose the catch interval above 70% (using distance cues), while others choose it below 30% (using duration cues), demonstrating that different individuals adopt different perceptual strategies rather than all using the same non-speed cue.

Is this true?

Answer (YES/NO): YES